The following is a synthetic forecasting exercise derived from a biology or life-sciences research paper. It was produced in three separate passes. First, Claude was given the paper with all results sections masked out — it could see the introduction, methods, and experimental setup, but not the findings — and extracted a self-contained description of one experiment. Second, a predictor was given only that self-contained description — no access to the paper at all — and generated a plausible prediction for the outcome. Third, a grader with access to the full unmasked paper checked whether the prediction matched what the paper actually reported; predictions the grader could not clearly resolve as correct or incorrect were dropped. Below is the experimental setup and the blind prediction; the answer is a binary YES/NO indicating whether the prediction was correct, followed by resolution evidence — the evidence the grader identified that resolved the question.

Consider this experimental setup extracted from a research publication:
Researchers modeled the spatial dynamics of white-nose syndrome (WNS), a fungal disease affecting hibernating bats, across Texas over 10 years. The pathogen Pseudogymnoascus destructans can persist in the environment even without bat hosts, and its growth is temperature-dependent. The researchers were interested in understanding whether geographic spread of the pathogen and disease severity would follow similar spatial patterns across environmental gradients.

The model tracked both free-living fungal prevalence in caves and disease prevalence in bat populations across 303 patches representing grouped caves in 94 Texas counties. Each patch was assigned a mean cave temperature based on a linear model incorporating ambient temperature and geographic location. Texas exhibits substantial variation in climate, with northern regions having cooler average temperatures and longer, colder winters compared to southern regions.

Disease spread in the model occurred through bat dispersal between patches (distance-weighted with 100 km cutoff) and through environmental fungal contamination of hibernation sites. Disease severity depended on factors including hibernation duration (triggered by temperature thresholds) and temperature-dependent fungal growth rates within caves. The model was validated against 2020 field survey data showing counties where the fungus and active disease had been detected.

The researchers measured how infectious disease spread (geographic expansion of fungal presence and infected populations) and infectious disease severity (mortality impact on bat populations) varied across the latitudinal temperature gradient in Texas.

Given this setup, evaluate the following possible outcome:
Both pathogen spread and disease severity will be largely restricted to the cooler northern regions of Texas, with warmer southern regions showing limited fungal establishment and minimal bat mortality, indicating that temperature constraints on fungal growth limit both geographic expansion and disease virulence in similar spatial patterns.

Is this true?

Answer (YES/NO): NO